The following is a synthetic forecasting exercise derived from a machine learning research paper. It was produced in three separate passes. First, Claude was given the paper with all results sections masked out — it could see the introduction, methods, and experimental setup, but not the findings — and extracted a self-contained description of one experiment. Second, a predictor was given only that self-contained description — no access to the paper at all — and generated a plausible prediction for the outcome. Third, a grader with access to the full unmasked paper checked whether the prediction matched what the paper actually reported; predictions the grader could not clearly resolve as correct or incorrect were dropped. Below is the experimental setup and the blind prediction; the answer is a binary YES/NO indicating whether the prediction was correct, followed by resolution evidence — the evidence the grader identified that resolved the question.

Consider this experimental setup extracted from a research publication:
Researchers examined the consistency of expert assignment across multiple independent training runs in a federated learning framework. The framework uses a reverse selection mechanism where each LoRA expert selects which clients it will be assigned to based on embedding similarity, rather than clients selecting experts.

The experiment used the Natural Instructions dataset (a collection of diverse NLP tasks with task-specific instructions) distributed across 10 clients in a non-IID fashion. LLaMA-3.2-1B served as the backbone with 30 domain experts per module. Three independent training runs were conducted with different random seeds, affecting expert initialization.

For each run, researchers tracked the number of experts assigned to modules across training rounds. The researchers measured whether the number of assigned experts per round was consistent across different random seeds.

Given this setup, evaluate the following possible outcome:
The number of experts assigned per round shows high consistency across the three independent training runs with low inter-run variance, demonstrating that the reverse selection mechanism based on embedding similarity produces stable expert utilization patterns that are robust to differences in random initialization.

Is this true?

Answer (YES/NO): YES